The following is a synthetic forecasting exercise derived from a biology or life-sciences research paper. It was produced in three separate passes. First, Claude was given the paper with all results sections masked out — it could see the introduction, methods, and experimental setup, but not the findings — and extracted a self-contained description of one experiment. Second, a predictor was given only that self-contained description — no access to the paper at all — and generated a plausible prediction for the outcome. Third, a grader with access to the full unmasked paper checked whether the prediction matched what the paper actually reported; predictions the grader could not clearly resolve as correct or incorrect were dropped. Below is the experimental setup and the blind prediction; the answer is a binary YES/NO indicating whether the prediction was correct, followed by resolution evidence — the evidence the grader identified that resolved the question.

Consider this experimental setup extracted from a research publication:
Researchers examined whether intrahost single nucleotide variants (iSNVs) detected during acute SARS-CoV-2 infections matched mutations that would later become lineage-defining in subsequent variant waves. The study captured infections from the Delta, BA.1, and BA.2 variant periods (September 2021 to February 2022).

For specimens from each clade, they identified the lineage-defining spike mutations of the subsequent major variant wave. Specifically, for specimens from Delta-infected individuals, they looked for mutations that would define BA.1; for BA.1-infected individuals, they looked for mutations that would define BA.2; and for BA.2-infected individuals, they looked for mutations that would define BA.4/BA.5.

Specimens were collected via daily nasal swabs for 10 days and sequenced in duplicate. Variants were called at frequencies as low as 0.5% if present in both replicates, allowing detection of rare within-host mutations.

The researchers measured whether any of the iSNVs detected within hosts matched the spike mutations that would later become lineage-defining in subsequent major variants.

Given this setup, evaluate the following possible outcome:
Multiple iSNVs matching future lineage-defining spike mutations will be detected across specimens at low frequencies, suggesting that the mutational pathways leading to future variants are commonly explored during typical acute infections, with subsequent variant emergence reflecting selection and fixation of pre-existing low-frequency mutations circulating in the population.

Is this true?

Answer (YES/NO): NO